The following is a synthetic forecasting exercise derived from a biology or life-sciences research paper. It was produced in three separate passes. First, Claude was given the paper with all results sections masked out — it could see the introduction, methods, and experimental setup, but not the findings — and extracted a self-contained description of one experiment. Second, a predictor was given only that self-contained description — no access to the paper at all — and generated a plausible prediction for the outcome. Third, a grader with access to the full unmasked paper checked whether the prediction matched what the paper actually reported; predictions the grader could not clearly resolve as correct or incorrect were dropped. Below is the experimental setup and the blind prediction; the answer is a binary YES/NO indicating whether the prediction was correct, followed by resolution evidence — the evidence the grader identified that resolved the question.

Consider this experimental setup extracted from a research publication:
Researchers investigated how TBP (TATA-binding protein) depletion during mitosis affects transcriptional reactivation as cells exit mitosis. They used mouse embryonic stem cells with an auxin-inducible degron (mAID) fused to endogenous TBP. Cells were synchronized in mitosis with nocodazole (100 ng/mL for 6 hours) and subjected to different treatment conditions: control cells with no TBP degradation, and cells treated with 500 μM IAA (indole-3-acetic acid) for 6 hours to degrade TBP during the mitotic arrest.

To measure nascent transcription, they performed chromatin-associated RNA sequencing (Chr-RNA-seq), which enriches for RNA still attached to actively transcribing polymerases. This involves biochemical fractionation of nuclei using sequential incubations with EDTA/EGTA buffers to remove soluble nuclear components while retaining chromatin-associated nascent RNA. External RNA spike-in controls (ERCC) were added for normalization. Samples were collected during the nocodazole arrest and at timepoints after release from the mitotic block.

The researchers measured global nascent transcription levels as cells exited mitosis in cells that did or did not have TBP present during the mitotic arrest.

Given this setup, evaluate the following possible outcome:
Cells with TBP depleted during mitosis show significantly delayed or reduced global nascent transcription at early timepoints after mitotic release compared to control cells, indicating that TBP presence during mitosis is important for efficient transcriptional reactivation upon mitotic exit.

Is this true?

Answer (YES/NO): YES